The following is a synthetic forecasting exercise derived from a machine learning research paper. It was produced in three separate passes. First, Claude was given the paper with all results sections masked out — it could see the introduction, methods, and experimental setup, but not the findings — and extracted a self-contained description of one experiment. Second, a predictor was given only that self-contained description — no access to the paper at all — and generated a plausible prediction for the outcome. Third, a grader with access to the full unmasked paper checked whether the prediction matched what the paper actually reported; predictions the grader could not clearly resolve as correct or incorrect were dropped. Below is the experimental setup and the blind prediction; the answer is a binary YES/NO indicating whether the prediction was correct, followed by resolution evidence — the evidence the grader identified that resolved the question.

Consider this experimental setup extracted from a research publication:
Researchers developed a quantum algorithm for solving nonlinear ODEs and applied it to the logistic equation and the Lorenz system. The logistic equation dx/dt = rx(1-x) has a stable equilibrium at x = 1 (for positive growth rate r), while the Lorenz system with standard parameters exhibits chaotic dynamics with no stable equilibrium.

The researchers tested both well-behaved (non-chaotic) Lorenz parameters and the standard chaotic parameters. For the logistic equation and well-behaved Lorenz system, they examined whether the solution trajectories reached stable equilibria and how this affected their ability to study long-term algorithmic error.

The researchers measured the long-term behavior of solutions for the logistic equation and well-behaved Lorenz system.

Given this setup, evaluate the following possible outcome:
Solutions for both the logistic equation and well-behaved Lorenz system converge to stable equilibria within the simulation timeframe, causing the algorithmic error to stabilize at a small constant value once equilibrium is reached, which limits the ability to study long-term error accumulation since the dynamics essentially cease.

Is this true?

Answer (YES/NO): YES